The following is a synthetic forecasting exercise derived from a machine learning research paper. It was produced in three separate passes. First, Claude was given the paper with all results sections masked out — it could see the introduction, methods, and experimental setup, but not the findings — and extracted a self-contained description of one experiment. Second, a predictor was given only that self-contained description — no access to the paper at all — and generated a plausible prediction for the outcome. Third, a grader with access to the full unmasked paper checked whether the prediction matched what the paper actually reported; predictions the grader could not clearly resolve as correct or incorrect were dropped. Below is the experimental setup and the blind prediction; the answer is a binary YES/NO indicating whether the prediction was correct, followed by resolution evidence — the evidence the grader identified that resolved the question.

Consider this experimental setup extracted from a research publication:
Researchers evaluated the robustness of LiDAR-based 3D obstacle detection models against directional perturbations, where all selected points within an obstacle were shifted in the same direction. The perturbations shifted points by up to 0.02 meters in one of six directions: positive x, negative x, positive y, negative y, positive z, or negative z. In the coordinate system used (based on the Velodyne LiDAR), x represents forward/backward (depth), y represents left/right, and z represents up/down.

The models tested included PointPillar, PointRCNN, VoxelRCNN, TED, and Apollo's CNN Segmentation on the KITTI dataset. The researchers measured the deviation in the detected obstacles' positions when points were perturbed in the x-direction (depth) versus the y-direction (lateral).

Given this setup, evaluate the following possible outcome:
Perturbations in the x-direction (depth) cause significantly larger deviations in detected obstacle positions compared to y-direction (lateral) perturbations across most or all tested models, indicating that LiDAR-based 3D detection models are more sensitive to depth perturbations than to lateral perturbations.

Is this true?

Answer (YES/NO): NO